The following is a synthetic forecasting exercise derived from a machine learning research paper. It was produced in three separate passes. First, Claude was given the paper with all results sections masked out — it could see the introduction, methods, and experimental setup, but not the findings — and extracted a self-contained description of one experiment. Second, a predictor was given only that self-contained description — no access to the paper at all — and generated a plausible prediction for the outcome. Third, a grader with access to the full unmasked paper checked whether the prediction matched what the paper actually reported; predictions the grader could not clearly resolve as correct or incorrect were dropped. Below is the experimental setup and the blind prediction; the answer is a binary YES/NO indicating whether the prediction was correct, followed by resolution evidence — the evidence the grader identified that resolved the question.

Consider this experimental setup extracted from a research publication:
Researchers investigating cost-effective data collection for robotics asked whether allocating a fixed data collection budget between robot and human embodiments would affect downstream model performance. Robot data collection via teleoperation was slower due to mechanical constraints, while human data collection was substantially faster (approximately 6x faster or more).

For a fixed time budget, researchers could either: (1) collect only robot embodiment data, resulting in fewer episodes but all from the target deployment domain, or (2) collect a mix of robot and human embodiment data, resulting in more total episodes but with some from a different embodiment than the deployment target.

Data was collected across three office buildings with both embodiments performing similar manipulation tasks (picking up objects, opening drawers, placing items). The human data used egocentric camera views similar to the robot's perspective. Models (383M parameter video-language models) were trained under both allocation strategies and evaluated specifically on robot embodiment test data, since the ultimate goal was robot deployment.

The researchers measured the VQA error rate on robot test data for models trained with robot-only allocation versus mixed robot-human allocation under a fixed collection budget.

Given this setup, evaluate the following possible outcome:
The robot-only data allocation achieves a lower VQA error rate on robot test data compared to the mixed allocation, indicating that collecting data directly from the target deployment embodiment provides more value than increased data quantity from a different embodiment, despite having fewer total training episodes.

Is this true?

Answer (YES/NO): NO